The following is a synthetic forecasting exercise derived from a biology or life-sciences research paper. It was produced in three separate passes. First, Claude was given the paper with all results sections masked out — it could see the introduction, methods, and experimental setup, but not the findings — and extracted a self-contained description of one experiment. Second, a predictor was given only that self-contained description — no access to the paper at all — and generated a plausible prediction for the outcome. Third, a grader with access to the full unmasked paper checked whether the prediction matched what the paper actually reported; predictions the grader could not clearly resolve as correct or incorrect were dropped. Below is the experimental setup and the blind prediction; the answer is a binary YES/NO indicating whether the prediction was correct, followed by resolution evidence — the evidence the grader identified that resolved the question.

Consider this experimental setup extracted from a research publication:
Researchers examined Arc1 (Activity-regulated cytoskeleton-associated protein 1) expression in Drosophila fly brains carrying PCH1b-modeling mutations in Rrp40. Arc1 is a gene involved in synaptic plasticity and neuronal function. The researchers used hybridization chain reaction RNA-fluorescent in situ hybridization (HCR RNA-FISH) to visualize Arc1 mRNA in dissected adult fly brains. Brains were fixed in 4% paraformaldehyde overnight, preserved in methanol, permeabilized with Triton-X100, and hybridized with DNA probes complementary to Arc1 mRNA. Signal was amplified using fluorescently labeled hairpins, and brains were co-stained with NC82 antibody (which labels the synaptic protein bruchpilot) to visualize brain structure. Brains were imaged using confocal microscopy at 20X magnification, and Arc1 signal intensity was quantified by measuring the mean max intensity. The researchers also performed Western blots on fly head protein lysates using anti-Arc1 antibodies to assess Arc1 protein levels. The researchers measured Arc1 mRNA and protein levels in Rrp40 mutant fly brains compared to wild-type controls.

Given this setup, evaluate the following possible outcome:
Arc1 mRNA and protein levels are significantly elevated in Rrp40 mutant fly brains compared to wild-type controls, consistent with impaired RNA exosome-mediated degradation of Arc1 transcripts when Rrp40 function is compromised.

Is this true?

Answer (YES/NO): NO